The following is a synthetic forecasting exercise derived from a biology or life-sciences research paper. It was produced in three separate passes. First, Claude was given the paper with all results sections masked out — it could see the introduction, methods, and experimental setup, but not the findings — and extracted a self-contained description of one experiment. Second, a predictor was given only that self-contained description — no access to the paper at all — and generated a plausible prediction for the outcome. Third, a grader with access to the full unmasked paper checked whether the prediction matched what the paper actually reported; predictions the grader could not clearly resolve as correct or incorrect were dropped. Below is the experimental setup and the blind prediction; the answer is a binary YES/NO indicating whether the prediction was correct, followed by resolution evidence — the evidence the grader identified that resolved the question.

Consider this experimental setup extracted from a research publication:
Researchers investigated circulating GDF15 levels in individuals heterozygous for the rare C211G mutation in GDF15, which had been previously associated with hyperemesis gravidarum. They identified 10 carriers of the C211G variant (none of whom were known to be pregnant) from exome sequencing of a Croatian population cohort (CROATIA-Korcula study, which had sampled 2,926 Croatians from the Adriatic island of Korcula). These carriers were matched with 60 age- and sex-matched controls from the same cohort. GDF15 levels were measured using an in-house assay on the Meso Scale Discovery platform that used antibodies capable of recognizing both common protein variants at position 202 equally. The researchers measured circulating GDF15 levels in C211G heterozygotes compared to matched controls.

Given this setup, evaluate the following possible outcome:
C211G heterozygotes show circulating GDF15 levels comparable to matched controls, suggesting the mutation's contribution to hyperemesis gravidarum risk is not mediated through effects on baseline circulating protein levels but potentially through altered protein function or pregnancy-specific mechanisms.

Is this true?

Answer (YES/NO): NO